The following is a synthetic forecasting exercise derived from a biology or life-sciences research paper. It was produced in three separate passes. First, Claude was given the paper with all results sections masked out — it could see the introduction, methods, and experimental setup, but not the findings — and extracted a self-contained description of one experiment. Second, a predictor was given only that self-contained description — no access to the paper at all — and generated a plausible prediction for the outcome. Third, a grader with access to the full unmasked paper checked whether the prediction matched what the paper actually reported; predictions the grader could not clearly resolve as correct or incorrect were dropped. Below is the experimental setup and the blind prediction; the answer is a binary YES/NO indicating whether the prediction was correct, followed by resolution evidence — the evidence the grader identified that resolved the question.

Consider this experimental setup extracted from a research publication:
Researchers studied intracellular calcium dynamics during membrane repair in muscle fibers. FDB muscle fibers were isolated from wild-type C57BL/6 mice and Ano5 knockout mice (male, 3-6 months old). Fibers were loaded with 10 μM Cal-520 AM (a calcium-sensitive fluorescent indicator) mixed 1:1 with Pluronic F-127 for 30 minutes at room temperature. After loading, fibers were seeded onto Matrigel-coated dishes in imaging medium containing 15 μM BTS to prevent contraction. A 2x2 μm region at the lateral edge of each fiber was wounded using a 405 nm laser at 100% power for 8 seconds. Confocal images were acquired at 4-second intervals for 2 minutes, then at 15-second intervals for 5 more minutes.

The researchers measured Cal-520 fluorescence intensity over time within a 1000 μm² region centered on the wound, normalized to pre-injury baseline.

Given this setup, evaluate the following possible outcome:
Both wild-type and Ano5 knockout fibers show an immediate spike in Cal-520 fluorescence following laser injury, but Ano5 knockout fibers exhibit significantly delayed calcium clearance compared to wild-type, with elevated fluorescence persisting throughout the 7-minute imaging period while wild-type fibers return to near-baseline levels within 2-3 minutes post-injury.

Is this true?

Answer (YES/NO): NO